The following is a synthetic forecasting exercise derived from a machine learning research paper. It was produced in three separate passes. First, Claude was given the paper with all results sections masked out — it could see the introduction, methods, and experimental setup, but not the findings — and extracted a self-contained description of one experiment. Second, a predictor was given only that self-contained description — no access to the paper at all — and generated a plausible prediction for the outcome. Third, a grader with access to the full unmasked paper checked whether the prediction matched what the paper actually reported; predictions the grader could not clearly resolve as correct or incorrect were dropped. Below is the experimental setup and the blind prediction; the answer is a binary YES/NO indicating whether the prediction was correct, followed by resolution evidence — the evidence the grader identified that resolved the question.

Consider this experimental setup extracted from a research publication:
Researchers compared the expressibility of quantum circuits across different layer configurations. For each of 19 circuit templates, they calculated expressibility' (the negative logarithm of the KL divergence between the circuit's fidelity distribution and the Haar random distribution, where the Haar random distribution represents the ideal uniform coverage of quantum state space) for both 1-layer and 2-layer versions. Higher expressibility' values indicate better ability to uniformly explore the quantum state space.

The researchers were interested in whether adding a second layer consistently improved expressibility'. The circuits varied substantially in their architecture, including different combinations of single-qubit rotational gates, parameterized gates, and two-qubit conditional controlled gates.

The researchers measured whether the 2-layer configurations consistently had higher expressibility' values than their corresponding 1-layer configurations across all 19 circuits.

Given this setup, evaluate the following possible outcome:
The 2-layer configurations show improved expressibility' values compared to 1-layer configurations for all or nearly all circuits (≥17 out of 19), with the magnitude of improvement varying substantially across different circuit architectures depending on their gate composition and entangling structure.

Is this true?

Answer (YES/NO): YES